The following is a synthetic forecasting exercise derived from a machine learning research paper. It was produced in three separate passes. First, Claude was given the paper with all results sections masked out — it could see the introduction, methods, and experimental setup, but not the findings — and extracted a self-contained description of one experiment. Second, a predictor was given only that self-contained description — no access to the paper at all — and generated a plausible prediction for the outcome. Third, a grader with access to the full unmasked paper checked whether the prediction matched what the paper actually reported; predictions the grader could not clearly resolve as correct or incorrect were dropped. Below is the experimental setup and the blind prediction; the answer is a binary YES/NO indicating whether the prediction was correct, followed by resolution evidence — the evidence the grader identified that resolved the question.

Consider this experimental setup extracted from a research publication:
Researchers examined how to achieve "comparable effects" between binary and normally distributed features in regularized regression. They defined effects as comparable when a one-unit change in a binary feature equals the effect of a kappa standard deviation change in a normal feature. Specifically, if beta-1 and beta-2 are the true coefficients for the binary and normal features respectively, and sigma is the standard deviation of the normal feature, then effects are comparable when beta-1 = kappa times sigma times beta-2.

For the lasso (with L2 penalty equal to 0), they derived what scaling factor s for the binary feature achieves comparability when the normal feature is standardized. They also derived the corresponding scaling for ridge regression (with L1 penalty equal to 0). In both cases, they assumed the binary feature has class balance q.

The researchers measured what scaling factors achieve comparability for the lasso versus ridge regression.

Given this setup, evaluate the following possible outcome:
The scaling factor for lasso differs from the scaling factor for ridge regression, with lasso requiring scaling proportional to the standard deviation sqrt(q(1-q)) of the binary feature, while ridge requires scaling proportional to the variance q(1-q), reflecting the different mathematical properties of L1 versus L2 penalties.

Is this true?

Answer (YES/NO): NO